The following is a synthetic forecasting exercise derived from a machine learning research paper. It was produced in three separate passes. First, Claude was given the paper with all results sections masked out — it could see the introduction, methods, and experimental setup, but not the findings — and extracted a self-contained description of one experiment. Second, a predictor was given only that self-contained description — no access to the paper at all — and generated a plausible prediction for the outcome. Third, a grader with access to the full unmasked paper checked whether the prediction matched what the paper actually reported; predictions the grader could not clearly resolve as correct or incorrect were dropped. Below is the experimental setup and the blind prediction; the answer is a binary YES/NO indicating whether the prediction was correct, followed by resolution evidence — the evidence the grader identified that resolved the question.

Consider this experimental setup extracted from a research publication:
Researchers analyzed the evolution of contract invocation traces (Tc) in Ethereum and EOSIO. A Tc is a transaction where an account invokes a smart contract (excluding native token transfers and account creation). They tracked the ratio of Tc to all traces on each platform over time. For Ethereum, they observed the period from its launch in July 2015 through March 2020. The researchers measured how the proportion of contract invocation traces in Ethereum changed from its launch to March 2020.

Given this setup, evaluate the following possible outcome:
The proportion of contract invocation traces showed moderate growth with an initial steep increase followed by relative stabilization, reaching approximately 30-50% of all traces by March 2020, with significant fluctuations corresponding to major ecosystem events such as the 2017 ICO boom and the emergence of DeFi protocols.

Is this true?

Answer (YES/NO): NO